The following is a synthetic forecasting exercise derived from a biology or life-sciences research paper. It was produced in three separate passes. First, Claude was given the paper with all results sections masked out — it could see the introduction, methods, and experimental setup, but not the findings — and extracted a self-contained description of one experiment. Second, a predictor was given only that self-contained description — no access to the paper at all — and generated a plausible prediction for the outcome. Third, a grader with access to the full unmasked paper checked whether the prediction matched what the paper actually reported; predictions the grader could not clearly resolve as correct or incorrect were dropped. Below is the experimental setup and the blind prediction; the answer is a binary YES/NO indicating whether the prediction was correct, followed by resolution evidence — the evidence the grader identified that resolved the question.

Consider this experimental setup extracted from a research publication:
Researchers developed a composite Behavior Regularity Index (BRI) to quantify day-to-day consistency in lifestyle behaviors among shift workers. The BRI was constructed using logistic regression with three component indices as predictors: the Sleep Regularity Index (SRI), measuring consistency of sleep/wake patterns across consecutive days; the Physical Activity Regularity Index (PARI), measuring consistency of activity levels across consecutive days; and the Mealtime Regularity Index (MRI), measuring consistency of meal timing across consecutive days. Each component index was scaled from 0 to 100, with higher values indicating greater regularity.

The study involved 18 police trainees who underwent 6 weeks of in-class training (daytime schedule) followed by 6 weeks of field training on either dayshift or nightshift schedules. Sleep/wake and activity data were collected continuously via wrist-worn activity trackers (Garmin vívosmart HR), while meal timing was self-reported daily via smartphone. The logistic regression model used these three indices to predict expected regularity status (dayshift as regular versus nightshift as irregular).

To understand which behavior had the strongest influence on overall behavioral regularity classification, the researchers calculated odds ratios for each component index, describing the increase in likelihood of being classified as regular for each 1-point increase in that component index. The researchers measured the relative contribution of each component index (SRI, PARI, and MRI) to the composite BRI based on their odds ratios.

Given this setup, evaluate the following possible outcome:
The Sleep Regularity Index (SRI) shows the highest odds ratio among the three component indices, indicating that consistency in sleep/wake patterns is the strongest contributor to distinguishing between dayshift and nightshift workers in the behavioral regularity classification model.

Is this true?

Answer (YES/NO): NO